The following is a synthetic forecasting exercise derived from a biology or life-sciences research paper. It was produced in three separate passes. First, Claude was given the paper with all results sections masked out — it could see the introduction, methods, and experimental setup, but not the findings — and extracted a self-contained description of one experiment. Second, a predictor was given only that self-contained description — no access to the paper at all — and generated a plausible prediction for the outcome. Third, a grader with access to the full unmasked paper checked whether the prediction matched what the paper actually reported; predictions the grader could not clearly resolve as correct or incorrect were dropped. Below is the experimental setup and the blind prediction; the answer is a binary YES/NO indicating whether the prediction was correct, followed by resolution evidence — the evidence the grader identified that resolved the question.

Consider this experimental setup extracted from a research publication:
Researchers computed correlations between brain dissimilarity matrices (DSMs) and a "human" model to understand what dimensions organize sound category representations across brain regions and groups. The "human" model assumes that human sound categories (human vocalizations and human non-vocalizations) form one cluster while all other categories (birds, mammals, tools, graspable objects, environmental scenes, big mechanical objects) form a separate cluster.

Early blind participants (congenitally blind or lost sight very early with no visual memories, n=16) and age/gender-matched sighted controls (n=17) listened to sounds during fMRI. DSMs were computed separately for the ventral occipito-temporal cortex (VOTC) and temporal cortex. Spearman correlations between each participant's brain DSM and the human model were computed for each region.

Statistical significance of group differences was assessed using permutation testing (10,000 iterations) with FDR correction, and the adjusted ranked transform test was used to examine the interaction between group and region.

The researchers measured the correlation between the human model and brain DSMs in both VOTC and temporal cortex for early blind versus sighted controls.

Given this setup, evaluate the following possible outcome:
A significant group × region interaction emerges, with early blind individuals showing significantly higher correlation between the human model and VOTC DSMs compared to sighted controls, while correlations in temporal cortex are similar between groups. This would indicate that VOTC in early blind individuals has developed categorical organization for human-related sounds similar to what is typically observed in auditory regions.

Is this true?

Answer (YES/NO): YES